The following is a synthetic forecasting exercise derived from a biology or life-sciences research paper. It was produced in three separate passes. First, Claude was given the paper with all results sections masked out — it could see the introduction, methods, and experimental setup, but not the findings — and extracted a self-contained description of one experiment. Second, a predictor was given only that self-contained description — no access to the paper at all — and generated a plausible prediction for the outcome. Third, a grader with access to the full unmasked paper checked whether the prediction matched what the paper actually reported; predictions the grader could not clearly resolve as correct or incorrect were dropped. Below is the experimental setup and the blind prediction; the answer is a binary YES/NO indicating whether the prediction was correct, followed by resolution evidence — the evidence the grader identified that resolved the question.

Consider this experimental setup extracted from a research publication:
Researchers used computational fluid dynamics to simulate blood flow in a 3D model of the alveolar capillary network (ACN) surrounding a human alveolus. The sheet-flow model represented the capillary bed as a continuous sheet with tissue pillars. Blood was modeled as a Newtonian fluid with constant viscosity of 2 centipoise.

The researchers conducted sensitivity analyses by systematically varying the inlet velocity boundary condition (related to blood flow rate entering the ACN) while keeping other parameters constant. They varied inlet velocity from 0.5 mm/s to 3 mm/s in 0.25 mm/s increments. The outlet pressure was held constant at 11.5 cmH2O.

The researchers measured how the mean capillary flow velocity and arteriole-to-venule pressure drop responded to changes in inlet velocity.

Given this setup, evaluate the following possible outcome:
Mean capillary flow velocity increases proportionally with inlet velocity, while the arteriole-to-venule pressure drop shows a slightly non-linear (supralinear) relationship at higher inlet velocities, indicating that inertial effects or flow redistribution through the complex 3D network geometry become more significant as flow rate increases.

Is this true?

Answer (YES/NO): NO